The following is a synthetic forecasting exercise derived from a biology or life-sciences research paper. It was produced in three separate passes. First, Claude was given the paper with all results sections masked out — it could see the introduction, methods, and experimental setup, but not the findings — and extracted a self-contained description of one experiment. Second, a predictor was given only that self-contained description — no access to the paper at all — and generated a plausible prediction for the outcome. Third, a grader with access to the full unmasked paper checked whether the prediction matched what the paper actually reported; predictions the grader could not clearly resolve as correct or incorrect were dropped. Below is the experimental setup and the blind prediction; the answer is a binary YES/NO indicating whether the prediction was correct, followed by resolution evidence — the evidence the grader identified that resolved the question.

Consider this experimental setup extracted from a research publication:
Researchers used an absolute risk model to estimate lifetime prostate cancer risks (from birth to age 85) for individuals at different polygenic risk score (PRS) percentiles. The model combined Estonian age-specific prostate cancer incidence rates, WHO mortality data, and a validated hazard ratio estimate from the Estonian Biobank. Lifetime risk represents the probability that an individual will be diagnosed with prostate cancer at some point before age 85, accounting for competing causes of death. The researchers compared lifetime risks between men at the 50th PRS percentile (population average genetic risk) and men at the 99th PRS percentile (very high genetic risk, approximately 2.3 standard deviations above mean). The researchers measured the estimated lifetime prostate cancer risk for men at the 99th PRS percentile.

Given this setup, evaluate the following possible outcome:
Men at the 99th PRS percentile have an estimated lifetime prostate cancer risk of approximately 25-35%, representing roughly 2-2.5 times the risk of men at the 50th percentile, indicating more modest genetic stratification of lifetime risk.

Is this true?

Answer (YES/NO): YES